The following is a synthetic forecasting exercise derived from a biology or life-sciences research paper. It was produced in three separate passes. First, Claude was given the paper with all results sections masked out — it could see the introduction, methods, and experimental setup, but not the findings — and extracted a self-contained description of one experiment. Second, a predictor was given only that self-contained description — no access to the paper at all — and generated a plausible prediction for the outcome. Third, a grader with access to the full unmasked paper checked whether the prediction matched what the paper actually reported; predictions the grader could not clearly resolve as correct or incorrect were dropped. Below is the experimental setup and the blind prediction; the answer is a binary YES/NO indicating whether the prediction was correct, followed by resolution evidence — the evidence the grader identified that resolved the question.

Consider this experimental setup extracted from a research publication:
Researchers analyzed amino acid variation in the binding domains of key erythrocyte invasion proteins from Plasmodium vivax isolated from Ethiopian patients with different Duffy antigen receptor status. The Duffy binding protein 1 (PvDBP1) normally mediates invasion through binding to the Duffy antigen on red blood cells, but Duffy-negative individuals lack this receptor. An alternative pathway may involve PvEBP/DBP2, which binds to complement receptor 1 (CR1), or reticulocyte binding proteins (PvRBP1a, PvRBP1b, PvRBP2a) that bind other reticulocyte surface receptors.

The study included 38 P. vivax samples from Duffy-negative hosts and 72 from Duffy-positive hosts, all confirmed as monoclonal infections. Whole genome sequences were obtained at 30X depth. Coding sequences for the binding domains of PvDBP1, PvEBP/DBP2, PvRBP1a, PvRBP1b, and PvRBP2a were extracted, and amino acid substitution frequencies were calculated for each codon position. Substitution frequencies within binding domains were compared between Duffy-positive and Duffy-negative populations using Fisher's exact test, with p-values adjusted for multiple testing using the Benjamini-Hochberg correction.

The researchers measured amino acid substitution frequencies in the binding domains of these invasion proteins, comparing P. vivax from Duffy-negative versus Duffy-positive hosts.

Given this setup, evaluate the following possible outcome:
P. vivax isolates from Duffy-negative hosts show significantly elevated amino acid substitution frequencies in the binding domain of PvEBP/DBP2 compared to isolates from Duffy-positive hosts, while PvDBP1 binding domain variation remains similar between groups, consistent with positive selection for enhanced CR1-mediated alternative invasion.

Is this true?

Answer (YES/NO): NO